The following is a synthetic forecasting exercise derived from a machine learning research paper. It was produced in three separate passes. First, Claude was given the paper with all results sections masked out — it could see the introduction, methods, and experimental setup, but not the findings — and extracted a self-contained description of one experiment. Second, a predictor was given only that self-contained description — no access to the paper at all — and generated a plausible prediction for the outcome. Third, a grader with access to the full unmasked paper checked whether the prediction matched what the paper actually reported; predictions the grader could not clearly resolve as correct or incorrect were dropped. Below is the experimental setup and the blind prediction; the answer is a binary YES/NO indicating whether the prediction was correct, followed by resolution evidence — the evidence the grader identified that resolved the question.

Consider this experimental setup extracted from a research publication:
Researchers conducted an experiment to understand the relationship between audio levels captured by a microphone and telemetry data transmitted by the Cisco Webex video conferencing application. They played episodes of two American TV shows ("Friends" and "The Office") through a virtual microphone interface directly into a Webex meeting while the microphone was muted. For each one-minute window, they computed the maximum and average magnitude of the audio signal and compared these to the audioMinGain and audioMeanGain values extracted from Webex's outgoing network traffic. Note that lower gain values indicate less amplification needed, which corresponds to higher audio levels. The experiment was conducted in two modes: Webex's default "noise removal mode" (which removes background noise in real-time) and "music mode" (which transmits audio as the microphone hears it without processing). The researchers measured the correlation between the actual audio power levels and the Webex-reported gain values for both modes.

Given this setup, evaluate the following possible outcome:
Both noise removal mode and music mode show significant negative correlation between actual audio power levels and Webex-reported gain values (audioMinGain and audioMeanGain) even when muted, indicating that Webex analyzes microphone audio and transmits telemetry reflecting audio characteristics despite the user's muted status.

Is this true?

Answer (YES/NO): YES